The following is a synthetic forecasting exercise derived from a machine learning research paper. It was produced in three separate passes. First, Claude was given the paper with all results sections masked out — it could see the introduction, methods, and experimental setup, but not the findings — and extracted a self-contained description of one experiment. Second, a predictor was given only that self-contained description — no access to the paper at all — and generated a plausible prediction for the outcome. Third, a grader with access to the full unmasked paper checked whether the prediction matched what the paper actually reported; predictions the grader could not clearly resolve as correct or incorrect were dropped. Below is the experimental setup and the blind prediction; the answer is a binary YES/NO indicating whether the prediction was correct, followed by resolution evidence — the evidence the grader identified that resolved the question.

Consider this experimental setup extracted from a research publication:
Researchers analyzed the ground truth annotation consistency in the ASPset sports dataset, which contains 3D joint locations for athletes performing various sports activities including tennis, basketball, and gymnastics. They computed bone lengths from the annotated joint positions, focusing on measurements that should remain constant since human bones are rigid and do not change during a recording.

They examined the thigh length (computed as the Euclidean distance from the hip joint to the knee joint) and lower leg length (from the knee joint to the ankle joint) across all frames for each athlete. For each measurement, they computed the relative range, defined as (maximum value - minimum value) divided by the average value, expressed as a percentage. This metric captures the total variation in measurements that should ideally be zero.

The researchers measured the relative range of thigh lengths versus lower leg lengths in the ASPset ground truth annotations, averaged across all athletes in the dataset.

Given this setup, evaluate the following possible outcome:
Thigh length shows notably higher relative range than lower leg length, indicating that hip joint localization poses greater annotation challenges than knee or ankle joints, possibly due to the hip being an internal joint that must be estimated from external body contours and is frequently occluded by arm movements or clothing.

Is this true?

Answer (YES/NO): NO